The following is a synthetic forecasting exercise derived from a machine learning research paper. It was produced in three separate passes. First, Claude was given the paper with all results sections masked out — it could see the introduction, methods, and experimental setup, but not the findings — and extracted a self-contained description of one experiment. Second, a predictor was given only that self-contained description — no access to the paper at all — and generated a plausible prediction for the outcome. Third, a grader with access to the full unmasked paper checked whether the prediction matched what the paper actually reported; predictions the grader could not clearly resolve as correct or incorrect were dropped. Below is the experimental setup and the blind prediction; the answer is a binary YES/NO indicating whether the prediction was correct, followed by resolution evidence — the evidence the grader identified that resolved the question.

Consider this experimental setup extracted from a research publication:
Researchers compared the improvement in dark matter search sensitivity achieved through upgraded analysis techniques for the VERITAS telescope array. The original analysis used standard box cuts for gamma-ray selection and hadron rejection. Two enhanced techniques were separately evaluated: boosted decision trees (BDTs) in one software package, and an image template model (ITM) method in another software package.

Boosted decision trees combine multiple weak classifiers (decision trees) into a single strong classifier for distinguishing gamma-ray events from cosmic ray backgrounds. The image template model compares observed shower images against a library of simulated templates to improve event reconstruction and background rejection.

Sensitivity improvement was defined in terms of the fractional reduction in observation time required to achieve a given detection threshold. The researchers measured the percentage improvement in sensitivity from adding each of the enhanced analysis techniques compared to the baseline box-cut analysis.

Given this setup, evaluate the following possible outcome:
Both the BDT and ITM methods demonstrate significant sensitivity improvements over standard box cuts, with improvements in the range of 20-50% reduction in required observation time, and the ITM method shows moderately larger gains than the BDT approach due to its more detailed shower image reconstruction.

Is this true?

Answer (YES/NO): NO